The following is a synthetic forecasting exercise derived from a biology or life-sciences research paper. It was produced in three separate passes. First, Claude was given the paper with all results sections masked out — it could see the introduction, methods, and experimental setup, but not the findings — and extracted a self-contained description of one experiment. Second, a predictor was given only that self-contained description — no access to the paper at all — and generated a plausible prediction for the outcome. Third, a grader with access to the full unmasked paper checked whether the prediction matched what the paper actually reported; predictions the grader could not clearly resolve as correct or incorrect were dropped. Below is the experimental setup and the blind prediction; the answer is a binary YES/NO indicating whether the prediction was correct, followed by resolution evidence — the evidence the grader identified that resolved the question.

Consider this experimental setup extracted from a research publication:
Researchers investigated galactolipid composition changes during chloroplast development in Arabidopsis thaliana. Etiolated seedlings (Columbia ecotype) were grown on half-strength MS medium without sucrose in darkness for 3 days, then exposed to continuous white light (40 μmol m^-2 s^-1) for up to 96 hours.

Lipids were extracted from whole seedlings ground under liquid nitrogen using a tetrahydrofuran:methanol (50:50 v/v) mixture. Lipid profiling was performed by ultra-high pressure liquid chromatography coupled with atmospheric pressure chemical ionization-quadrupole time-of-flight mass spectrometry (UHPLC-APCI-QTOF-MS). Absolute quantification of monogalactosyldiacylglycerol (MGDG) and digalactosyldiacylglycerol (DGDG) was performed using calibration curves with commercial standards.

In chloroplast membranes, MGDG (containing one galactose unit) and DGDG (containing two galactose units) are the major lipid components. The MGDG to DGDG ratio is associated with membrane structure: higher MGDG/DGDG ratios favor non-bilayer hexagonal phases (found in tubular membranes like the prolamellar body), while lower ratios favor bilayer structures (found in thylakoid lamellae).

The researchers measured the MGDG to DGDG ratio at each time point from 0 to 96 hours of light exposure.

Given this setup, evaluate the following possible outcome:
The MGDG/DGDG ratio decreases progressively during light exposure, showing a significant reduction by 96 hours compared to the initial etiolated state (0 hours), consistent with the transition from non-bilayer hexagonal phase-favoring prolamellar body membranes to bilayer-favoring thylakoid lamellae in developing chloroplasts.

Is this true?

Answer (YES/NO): NO